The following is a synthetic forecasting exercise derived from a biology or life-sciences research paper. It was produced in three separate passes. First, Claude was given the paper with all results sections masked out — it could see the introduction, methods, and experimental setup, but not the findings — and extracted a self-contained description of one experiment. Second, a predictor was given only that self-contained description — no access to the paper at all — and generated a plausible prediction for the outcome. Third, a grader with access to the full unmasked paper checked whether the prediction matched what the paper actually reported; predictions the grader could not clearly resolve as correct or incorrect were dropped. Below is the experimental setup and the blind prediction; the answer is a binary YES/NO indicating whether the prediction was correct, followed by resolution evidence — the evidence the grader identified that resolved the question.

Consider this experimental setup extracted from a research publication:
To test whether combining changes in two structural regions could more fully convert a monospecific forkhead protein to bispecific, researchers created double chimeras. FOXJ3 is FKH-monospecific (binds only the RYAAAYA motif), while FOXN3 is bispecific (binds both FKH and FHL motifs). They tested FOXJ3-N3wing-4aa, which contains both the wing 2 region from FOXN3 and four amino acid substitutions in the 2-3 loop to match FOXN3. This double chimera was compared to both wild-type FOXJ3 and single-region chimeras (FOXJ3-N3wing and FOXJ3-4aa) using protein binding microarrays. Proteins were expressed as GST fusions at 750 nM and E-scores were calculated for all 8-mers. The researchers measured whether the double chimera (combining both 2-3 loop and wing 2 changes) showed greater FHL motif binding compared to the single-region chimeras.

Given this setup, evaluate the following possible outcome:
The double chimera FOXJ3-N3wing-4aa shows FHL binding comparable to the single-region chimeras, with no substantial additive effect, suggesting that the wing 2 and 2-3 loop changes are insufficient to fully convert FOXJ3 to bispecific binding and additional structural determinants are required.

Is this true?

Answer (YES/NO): NO